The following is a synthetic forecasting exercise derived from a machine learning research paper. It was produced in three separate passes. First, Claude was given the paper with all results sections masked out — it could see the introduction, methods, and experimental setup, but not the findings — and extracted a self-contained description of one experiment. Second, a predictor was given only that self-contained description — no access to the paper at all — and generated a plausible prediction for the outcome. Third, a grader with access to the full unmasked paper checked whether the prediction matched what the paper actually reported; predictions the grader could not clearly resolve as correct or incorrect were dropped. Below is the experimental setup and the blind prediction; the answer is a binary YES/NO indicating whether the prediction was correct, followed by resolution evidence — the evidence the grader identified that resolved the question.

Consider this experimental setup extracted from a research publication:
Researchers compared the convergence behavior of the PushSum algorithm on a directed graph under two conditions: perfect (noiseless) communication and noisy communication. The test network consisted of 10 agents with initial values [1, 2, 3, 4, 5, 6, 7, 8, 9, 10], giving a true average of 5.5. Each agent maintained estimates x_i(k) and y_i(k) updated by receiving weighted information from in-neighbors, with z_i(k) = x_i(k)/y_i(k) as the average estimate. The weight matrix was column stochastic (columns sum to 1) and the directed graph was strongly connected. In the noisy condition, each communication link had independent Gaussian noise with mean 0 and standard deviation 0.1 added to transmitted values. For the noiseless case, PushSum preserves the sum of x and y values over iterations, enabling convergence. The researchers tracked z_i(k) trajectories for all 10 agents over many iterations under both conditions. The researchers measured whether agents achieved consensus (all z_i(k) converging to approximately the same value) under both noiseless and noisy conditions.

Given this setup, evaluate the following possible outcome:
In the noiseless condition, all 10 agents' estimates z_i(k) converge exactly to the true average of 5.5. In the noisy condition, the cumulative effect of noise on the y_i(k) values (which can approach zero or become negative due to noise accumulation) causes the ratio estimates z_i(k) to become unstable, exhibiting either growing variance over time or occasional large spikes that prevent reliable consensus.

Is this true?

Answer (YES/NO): YES